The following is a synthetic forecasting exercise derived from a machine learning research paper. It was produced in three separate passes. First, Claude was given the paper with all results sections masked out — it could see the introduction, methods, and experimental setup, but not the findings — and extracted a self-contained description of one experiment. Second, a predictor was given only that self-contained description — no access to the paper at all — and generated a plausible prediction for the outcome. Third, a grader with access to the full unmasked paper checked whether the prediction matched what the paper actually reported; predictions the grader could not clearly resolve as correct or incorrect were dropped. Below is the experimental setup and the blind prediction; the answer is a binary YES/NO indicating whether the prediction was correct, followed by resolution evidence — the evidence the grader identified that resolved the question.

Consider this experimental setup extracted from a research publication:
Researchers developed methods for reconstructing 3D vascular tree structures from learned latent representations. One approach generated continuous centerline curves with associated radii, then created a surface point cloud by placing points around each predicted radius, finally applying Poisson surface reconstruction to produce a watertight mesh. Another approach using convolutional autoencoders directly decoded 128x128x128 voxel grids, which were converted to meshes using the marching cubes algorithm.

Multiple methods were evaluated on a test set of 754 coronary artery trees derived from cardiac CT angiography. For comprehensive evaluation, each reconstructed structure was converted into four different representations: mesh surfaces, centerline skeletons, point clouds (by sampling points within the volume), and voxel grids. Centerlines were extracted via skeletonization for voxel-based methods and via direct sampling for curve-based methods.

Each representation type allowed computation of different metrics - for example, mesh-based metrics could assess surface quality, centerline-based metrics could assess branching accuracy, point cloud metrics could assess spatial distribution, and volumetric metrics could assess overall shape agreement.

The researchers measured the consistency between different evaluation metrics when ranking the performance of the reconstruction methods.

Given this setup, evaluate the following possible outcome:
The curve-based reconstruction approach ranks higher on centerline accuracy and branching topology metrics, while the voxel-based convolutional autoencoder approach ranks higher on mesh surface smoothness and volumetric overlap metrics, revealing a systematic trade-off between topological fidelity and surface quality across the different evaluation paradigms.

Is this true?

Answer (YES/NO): NO